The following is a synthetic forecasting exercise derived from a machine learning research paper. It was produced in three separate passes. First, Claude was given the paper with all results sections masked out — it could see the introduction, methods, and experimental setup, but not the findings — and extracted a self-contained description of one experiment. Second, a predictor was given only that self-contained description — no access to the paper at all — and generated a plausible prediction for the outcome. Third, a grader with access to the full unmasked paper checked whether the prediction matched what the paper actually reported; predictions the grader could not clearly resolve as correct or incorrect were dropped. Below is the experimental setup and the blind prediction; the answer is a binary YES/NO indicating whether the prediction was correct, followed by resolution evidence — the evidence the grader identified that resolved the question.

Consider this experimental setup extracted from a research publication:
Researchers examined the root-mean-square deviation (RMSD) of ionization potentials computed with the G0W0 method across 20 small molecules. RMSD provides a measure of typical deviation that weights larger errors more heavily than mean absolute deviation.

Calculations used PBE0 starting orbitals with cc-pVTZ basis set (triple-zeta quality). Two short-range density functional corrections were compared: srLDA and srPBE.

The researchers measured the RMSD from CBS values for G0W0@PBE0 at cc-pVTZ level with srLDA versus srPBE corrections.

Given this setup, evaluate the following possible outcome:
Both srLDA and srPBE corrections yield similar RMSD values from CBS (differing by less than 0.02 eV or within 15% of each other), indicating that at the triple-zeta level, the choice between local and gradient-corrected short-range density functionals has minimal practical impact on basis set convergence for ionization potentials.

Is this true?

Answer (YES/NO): YES